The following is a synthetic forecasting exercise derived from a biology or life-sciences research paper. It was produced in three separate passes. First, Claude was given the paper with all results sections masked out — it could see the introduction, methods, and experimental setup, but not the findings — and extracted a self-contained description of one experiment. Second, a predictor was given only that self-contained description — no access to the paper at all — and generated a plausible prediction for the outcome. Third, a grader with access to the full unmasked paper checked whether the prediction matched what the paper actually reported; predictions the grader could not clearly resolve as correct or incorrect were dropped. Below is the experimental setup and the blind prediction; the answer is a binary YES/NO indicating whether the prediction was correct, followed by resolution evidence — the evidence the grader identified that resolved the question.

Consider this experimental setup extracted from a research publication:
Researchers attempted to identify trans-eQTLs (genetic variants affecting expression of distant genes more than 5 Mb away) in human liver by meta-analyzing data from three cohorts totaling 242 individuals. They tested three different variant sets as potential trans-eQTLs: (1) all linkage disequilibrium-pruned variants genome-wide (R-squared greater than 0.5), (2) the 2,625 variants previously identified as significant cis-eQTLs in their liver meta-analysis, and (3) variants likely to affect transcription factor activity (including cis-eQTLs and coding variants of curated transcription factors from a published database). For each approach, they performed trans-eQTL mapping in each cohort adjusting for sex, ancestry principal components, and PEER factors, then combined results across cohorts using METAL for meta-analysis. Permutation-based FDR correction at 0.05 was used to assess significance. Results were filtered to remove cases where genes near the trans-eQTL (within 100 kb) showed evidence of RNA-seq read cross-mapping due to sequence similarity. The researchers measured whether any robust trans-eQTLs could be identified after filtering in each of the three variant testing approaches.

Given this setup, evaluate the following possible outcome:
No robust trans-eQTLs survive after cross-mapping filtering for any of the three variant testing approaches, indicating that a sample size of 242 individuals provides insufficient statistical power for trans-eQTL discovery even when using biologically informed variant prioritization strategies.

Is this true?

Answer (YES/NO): YES